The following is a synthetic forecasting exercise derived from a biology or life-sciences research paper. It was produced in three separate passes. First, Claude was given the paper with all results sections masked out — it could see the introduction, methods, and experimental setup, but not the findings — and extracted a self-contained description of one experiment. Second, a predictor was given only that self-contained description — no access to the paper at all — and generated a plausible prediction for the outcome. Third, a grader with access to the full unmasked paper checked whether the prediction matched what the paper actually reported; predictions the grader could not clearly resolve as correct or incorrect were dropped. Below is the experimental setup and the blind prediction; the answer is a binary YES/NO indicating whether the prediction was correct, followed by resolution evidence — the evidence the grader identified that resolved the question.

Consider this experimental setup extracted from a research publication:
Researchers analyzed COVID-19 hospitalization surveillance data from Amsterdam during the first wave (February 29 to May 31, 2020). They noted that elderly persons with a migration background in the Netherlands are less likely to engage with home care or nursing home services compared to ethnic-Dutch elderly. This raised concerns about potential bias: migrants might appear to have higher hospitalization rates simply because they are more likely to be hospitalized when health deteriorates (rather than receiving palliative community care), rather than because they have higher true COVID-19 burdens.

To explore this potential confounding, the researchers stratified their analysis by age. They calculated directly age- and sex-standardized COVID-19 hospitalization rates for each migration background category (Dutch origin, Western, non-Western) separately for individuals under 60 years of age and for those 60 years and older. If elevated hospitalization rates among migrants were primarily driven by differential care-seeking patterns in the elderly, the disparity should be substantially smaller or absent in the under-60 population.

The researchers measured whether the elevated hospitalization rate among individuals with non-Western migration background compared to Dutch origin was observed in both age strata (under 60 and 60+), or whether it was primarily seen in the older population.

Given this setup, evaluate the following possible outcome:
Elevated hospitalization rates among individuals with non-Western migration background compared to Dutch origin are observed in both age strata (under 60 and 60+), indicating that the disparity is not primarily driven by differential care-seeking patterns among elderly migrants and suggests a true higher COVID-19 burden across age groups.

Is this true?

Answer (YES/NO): YES